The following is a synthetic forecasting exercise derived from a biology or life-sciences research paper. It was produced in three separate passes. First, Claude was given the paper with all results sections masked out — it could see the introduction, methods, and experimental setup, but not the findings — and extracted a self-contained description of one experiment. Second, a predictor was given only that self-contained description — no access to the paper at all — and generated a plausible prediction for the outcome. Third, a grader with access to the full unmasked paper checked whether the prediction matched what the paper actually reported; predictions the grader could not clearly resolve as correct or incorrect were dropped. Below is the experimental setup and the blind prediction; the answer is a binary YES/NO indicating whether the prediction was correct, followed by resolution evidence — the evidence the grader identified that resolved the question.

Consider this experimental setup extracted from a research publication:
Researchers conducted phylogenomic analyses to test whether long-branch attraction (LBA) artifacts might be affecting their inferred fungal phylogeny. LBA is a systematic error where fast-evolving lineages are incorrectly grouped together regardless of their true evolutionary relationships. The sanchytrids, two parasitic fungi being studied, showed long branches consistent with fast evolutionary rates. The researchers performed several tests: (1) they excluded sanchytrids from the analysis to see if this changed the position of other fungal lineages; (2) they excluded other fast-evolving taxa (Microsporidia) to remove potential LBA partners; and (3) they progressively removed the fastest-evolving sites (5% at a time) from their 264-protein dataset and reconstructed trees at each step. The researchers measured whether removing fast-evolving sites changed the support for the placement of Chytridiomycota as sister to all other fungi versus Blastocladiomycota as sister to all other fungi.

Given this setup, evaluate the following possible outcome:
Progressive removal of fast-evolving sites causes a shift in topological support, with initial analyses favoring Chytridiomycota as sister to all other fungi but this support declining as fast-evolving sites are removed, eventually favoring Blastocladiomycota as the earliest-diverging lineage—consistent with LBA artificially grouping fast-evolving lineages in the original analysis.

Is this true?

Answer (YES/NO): NO